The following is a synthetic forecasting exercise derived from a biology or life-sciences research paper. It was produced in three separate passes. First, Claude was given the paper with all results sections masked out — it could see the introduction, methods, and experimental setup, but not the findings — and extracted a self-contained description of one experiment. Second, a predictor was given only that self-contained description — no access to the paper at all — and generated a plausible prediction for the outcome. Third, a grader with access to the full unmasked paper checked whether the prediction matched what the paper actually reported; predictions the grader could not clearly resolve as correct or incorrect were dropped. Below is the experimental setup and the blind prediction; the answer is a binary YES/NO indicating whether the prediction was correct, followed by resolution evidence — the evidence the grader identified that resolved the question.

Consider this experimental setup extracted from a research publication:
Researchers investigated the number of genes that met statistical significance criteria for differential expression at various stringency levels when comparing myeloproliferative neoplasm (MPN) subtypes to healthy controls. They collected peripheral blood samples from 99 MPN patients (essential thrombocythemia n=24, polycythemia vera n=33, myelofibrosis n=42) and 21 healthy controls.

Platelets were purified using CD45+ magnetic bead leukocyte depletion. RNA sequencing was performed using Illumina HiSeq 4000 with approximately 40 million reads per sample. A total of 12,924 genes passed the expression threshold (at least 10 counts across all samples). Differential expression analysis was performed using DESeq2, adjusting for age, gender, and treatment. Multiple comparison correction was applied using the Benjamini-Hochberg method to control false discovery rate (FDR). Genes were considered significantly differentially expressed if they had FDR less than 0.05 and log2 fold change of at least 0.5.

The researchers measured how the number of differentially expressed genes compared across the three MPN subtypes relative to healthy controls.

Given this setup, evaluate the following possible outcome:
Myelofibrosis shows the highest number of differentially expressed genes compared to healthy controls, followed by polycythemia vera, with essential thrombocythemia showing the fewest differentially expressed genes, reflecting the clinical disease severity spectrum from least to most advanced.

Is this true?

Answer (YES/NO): YES